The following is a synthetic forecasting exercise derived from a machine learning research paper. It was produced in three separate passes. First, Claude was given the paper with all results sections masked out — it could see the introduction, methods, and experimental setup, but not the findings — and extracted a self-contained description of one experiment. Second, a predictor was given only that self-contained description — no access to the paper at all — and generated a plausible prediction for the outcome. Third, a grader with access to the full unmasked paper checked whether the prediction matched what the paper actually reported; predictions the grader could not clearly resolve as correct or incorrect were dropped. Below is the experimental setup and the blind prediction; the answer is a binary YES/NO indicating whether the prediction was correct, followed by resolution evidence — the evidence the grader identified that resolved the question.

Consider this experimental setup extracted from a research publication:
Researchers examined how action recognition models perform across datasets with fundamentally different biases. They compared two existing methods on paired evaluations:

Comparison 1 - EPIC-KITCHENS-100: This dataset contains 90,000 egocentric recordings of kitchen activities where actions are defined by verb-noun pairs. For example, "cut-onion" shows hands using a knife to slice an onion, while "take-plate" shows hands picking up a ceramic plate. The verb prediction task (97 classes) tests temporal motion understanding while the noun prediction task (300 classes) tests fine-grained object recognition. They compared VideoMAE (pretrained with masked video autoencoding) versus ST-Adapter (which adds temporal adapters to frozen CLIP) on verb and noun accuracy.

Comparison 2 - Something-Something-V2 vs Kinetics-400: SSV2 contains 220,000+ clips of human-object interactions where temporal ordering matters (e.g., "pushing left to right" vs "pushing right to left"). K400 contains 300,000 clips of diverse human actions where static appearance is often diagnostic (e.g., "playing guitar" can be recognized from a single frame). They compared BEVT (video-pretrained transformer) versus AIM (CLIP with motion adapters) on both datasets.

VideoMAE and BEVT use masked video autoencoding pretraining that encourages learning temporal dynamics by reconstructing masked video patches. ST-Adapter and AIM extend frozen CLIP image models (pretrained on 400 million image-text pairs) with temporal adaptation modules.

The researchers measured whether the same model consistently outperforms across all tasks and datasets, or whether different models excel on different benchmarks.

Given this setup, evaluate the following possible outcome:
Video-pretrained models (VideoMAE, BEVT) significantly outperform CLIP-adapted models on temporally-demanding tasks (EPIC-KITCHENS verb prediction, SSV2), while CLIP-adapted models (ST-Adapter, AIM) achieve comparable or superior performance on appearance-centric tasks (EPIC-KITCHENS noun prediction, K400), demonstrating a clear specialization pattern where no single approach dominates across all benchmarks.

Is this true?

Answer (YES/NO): YES